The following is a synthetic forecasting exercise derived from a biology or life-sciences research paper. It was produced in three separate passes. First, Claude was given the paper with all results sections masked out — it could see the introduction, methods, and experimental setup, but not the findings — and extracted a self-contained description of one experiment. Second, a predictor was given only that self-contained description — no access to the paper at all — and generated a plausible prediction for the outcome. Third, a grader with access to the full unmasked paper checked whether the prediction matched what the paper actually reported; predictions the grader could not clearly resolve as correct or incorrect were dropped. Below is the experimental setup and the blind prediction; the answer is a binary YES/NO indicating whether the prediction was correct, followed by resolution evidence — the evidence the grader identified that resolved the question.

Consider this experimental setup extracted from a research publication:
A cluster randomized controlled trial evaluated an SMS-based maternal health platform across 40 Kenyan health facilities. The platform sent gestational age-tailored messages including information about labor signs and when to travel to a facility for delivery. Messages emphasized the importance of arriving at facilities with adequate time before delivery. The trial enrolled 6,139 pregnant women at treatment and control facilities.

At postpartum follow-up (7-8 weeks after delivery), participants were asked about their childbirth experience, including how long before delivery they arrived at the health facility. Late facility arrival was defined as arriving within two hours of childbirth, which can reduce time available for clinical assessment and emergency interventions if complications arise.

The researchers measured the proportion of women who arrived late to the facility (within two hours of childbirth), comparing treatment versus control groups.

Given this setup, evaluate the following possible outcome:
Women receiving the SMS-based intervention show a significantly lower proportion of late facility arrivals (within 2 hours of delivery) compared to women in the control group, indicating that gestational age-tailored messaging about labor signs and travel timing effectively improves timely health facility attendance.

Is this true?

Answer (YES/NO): YES